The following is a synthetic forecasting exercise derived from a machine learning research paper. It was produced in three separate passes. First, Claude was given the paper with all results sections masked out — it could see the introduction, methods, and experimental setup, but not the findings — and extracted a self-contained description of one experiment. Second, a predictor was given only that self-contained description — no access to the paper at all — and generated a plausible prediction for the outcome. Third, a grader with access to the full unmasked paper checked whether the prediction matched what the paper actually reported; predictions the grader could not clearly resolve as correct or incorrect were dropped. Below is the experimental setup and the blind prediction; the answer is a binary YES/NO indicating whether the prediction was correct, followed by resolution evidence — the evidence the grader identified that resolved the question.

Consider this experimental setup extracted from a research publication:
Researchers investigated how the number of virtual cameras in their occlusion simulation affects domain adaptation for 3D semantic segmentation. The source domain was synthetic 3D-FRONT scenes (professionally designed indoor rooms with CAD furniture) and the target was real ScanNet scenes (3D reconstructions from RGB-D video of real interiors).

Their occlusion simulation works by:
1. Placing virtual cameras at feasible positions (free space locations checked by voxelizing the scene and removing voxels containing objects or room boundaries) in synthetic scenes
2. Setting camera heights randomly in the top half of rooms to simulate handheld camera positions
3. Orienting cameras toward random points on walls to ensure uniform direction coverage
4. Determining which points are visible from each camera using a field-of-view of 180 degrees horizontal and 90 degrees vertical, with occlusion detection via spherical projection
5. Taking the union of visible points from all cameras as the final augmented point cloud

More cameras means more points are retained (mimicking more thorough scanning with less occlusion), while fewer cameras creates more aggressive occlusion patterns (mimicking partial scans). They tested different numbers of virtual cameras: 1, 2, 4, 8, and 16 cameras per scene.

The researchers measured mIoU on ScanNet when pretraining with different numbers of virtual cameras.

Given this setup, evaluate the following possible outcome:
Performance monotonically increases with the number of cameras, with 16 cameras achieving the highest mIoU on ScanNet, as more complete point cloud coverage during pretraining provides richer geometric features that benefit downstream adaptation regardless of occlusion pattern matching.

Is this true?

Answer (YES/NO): NO